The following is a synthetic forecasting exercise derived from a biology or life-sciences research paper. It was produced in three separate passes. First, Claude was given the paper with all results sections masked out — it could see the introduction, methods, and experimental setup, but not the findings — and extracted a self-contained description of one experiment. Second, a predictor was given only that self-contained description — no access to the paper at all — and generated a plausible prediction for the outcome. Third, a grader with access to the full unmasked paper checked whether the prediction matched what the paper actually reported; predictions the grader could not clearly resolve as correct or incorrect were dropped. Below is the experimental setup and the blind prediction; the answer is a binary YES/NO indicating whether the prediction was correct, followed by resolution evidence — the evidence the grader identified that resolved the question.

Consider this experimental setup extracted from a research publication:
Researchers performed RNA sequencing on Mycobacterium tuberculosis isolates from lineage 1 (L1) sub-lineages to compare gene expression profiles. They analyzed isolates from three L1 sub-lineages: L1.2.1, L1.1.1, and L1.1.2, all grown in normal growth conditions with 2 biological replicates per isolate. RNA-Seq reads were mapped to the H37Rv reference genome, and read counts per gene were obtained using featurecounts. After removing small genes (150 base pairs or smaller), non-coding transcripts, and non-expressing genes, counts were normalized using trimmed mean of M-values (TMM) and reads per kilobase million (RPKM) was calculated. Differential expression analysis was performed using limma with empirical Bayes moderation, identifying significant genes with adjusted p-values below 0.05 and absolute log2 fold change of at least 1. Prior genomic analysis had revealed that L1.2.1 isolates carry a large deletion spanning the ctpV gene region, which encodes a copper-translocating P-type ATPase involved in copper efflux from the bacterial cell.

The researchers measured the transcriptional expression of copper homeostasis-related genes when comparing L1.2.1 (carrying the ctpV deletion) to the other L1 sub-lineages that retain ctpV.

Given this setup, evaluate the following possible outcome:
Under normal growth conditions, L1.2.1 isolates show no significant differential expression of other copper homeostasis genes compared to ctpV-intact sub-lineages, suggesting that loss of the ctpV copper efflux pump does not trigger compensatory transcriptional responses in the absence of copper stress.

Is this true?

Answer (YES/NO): NO